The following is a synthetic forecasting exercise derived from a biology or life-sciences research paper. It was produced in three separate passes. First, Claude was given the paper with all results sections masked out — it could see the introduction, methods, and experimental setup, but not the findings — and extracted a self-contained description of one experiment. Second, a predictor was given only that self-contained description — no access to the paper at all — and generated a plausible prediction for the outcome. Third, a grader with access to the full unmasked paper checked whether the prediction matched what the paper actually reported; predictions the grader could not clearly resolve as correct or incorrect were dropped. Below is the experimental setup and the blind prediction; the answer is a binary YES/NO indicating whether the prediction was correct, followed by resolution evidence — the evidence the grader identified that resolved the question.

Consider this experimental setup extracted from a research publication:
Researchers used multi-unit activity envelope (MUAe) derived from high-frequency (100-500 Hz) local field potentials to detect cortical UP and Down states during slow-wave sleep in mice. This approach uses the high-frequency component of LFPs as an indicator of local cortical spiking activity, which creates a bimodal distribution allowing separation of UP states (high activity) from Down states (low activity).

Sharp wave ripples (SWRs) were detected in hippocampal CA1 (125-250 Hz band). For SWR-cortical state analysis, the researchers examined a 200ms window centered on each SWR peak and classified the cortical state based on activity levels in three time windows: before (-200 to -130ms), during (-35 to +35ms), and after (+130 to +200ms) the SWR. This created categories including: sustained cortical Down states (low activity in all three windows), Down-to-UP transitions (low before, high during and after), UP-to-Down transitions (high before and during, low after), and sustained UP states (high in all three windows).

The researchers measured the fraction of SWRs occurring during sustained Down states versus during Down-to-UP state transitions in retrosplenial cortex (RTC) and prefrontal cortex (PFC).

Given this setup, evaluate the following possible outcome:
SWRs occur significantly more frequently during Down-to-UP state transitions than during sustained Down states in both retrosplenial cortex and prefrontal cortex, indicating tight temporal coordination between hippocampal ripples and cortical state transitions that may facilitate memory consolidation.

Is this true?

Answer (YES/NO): NO